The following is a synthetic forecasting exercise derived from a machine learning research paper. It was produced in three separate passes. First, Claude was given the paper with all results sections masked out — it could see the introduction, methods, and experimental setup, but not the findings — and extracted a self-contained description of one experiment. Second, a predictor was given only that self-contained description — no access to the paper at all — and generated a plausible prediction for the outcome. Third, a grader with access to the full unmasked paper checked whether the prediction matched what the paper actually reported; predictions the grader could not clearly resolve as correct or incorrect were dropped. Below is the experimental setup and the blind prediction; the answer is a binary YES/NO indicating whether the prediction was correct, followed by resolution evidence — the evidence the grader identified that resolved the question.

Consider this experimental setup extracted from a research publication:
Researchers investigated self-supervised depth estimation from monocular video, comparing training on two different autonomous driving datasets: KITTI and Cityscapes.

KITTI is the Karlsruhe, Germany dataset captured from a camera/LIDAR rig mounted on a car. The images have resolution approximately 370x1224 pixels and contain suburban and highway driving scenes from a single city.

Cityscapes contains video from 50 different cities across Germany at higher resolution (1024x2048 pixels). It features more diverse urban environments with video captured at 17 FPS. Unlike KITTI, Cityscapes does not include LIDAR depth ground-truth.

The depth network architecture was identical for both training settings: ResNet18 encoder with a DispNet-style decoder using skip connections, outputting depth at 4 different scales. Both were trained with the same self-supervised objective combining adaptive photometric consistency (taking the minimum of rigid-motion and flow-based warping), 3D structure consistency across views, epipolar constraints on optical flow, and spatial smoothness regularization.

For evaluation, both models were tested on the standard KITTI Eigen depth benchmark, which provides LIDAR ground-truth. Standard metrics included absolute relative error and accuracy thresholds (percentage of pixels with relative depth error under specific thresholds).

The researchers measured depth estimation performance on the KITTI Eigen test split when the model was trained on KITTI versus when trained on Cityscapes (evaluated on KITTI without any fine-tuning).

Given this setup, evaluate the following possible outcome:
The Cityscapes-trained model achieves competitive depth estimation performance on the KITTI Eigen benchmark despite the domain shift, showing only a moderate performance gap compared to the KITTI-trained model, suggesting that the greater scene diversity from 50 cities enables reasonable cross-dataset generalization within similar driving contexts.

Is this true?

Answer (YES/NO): NO